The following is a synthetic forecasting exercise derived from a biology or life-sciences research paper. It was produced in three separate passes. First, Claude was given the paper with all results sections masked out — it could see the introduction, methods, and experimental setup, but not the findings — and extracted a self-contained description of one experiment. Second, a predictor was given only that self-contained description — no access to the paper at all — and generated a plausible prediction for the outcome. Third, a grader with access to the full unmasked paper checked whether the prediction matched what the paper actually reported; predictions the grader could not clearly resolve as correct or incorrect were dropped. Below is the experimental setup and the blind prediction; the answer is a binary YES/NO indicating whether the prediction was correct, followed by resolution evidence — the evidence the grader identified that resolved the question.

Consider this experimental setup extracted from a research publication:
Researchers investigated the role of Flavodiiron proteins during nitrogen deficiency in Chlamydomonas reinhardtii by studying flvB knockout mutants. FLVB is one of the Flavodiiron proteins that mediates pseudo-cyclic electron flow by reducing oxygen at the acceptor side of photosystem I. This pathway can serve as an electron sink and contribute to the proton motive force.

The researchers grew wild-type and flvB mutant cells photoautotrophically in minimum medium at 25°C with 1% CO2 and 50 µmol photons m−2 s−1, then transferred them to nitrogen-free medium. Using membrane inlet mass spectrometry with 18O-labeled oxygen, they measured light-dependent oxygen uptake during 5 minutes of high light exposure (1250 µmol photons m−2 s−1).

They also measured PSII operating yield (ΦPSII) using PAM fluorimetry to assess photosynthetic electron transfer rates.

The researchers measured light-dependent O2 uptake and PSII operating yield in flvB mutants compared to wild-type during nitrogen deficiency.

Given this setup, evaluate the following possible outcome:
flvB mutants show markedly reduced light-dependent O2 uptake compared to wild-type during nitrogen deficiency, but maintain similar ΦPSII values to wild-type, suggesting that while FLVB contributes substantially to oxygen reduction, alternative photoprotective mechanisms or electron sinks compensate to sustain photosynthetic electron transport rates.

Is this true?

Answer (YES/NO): YES